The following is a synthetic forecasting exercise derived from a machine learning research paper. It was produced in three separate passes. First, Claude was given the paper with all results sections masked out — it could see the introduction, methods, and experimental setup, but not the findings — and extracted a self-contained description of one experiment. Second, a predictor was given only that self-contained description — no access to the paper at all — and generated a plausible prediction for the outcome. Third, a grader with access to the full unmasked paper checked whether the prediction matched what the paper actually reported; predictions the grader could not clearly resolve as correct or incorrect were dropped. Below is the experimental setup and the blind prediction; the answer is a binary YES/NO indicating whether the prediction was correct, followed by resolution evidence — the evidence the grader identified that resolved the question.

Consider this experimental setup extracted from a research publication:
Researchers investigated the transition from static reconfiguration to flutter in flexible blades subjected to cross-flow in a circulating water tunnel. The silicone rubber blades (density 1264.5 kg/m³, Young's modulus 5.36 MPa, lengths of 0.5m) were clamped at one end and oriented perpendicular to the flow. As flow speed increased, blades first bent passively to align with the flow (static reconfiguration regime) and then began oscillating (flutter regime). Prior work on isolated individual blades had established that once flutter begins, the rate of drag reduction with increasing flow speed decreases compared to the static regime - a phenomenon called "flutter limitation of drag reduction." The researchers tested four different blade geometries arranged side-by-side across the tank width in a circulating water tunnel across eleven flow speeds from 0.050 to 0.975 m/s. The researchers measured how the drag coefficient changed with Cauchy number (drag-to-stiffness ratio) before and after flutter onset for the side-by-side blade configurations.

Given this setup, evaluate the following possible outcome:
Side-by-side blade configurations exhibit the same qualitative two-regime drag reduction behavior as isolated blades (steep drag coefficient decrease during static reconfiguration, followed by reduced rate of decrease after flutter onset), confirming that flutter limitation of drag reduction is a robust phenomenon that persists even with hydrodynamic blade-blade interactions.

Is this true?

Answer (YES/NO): YES